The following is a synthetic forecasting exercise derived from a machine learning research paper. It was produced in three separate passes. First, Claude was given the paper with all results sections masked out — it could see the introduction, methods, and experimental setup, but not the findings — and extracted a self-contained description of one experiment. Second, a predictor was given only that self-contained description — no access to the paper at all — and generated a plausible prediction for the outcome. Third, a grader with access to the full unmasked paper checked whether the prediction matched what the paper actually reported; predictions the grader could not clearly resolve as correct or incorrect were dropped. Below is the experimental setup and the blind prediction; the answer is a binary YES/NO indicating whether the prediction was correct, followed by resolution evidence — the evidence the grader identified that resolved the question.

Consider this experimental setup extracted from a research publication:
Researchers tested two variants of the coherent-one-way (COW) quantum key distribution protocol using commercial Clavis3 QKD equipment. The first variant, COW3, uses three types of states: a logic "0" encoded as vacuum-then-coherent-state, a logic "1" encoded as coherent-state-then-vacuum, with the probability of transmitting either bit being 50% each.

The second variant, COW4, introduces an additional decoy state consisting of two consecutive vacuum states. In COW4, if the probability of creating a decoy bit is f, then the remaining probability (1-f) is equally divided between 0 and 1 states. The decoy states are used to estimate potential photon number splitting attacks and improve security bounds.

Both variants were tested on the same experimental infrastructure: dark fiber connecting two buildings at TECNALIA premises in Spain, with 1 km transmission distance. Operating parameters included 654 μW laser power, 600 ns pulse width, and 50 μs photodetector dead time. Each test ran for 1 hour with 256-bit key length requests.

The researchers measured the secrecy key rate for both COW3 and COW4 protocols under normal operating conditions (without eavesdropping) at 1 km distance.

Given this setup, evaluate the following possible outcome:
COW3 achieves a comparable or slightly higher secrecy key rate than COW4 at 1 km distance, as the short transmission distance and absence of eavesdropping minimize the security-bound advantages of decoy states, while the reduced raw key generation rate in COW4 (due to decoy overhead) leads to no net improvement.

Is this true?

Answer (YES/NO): NO